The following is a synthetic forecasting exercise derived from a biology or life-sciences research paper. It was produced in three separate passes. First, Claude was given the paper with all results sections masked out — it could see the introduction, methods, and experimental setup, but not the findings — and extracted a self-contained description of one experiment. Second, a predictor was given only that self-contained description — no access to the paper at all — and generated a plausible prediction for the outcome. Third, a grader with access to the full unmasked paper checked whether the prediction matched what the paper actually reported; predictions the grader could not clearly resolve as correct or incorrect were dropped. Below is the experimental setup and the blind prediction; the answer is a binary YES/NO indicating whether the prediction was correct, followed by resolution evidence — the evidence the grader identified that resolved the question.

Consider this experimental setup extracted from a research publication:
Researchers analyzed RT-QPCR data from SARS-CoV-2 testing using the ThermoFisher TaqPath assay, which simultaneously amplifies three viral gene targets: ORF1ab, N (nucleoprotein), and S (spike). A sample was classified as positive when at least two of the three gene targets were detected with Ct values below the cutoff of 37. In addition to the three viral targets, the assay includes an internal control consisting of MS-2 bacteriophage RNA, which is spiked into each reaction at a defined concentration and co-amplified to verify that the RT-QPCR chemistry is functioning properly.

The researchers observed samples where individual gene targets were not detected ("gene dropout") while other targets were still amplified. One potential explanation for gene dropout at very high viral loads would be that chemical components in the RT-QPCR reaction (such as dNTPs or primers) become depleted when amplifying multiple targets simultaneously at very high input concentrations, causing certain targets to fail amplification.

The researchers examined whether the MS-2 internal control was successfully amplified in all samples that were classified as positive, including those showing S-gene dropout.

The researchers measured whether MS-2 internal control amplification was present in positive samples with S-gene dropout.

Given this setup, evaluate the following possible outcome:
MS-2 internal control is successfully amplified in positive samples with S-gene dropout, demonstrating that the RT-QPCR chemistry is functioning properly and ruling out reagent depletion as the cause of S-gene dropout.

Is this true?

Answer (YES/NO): YES